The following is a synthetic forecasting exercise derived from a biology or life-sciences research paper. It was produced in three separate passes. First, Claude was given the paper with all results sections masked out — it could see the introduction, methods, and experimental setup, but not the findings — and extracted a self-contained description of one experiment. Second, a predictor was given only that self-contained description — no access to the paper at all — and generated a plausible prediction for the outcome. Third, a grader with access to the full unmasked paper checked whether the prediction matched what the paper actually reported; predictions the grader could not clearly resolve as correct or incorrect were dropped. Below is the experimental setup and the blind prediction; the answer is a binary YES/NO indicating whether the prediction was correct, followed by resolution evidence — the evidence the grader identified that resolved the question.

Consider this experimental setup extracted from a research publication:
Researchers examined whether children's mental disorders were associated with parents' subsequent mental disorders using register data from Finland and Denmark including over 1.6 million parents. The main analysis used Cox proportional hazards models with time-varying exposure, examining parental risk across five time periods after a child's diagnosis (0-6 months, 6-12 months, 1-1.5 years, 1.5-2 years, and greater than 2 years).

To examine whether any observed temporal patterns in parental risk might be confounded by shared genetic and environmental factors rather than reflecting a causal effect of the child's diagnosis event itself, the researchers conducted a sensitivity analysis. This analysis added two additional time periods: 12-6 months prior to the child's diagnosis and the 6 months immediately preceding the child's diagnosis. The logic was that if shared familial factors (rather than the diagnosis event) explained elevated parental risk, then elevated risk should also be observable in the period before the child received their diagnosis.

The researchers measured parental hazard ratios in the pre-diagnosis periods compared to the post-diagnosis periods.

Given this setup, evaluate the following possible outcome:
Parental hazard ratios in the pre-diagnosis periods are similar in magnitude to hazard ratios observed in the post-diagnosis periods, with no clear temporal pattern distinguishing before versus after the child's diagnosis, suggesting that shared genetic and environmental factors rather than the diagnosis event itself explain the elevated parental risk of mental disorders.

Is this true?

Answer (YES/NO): NO